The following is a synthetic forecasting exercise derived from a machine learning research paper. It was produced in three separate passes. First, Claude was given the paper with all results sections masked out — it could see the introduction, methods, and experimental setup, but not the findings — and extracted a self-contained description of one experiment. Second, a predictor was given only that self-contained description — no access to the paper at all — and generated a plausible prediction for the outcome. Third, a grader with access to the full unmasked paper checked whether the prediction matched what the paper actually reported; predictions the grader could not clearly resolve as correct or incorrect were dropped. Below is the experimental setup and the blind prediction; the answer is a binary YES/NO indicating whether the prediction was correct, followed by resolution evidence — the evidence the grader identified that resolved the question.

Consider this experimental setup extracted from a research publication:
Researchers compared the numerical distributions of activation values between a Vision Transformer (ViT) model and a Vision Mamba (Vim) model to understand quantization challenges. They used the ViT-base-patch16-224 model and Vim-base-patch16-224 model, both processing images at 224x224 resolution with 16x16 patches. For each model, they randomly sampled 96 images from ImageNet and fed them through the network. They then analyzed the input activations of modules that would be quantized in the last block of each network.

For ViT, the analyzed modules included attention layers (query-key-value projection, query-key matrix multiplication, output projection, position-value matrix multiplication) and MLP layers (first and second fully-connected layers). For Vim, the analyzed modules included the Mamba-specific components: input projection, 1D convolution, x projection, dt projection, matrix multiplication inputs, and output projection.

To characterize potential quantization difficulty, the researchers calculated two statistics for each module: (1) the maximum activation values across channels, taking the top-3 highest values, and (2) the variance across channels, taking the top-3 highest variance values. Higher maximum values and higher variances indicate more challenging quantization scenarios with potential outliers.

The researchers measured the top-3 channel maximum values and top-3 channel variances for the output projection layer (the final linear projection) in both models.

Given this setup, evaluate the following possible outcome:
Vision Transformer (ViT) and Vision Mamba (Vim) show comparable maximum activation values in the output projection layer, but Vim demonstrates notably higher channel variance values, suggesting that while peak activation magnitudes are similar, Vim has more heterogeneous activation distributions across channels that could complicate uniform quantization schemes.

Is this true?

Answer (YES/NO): NO